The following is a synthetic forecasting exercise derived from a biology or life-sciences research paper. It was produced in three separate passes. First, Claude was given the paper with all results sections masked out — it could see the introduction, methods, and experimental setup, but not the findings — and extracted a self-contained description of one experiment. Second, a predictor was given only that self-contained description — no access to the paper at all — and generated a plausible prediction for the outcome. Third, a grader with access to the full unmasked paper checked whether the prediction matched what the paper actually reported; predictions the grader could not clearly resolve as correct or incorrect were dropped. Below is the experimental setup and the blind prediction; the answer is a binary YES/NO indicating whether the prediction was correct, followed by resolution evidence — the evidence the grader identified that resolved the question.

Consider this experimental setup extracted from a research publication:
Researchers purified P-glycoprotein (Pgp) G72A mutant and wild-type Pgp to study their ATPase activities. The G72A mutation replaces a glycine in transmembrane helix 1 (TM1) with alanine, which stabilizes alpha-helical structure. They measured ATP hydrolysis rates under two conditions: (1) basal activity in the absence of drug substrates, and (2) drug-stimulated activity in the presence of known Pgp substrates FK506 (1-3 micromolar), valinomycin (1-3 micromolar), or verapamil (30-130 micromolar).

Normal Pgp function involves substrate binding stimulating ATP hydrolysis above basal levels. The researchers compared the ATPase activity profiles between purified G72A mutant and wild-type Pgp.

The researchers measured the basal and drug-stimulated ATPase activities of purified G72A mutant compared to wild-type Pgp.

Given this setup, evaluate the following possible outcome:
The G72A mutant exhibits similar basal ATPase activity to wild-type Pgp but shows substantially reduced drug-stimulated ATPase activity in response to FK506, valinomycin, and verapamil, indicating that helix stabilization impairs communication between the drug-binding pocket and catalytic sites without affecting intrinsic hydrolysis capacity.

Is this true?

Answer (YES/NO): YES